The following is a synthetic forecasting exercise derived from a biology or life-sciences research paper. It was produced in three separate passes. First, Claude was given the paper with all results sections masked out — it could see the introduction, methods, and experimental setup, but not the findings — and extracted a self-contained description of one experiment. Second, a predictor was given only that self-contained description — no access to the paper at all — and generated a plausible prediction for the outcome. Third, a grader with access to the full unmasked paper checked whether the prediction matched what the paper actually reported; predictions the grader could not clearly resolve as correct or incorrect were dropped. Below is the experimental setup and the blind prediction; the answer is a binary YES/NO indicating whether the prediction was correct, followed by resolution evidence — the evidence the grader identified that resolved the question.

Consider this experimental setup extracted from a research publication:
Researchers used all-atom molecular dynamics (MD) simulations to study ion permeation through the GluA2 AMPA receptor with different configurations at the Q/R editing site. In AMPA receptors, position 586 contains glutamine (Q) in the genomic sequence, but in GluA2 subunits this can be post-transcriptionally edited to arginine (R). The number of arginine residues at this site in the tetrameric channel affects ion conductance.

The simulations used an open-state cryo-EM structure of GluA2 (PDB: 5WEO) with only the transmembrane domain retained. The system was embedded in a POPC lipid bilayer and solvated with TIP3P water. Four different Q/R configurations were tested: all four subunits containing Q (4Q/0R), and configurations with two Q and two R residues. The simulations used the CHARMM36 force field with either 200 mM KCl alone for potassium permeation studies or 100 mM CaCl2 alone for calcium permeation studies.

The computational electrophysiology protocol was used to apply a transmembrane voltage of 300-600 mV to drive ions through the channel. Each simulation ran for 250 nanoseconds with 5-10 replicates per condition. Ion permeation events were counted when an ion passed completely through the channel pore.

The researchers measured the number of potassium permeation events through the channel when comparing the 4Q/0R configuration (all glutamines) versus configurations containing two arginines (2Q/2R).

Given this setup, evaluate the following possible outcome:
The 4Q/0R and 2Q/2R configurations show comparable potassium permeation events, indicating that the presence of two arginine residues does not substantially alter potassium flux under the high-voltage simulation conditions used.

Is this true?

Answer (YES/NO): NO